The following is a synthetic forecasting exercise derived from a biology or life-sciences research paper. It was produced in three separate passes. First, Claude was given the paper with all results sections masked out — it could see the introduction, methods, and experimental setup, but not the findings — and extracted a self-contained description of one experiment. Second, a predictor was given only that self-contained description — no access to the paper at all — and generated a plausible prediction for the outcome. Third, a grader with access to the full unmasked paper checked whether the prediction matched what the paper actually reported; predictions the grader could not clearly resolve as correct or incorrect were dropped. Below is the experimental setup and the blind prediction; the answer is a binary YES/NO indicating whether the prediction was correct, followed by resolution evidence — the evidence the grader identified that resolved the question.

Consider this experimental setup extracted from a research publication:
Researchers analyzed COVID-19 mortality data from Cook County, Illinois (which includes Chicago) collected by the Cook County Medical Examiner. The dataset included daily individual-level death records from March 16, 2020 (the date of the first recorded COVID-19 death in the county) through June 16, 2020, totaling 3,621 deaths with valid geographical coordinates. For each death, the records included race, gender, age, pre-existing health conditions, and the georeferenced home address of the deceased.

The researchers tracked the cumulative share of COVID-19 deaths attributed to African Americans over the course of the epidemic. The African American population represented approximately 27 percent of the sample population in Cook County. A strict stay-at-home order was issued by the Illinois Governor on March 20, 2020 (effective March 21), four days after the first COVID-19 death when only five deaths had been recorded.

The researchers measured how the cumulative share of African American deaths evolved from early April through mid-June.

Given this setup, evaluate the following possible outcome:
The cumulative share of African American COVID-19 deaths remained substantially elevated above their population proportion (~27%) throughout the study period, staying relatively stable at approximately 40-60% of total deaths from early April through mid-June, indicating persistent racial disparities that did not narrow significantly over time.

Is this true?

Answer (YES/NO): NO